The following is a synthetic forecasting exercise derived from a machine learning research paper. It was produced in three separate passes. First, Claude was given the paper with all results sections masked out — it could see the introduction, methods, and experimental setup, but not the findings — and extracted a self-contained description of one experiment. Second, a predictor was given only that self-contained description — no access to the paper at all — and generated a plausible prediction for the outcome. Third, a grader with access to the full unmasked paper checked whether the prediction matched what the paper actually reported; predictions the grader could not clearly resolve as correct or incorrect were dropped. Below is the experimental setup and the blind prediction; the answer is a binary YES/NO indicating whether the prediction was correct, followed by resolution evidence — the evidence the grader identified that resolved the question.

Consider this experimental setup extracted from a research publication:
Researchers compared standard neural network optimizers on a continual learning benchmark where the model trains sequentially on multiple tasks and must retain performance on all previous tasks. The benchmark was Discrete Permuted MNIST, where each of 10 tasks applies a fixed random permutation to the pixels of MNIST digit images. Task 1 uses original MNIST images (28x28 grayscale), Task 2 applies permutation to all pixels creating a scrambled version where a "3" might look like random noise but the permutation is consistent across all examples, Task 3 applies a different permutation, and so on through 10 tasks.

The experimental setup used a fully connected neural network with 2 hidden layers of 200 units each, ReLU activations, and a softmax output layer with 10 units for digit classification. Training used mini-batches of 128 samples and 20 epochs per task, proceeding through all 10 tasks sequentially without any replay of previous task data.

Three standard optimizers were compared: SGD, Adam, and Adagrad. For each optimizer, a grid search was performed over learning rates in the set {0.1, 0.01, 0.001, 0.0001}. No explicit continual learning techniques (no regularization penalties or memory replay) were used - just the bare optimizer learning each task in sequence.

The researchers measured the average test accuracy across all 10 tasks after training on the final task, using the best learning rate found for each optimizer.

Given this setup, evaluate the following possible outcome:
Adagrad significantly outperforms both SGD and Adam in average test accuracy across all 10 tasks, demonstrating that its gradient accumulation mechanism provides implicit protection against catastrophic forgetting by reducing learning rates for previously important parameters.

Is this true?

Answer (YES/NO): NO